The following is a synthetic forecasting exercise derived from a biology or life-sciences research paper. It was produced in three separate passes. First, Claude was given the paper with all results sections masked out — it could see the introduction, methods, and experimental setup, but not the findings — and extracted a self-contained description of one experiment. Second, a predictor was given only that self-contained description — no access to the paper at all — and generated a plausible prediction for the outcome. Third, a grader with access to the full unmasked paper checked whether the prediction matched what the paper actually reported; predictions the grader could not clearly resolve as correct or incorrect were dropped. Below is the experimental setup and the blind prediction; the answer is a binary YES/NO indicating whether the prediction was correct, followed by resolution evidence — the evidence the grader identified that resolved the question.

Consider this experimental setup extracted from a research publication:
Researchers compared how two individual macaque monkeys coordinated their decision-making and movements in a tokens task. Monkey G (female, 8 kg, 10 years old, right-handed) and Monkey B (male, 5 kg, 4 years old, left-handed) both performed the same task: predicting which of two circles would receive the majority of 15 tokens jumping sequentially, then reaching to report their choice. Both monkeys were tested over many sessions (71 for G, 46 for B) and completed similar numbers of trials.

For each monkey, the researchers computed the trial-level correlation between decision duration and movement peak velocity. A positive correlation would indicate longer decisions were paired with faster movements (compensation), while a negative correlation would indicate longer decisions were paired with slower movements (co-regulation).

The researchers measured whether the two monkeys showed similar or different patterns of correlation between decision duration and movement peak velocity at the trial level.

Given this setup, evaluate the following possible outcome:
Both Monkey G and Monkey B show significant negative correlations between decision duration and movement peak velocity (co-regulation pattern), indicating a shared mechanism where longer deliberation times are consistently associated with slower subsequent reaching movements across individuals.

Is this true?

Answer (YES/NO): NO